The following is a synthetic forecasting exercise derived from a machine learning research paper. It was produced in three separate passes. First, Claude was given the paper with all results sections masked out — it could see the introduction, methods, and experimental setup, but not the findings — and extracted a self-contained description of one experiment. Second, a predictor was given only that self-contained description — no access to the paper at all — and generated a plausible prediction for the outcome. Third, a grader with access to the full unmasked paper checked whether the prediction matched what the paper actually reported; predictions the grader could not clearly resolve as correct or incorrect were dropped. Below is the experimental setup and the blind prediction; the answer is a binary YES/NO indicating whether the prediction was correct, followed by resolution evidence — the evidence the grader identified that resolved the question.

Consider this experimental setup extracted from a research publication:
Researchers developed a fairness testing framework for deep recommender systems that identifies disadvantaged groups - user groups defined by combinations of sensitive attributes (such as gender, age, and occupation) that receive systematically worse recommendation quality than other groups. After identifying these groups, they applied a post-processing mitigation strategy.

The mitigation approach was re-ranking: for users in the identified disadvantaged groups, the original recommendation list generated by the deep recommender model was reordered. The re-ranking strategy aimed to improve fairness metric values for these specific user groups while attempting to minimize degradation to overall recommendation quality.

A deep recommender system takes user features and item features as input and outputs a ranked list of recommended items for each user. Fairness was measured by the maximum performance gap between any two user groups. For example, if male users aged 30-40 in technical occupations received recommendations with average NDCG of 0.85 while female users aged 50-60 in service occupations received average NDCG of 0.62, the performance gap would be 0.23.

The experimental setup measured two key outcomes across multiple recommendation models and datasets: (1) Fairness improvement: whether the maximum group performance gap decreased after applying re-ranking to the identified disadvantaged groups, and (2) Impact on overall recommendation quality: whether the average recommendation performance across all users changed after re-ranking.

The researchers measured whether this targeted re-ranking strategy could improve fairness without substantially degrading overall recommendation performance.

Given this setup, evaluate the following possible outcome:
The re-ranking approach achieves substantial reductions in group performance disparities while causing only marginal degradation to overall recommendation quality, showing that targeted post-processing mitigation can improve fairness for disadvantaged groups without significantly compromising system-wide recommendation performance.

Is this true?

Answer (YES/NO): YES